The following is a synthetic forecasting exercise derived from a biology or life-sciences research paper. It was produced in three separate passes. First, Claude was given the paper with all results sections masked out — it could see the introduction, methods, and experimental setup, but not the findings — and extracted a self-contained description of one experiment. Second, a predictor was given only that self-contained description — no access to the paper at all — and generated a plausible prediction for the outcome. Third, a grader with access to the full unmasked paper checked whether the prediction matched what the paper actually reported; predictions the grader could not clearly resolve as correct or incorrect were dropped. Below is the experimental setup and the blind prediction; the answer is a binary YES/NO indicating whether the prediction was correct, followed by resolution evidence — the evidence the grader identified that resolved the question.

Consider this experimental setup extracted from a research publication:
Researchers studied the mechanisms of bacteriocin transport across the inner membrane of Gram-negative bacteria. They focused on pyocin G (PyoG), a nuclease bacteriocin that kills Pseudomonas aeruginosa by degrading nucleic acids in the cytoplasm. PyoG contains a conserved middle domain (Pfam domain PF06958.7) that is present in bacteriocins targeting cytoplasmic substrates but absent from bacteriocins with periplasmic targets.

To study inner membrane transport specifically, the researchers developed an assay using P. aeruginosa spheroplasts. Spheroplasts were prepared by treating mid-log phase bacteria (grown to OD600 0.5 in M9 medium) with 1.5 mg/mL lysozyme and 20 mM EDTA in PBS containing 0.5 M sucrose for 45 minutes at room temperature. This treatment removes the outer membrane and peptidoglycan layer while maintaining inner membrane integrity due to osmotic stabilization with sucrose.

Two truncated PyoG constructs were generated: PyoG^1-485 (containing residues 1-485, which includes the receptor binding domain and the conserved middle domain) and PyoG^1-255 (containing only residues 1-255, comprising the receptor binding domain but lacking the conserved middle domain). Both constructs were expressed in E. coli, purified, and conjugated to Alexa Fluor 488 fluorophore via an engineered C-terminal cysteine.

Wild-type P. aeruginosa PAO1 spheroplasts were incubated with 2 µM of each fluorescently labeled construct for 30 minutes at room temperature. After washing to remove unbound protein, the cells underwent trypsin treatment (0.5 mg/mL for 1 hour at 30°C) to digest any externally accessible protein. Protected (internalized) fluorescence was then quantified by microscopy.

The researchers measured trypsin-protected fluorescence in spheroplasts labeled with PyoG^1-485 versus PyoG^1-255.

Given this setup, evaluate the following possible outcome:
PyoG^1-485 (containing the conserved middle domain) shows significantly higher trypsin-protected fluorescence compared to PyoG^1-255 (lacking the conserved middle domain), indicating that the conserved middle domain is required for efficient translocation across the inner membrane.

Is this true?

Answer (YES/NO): YES